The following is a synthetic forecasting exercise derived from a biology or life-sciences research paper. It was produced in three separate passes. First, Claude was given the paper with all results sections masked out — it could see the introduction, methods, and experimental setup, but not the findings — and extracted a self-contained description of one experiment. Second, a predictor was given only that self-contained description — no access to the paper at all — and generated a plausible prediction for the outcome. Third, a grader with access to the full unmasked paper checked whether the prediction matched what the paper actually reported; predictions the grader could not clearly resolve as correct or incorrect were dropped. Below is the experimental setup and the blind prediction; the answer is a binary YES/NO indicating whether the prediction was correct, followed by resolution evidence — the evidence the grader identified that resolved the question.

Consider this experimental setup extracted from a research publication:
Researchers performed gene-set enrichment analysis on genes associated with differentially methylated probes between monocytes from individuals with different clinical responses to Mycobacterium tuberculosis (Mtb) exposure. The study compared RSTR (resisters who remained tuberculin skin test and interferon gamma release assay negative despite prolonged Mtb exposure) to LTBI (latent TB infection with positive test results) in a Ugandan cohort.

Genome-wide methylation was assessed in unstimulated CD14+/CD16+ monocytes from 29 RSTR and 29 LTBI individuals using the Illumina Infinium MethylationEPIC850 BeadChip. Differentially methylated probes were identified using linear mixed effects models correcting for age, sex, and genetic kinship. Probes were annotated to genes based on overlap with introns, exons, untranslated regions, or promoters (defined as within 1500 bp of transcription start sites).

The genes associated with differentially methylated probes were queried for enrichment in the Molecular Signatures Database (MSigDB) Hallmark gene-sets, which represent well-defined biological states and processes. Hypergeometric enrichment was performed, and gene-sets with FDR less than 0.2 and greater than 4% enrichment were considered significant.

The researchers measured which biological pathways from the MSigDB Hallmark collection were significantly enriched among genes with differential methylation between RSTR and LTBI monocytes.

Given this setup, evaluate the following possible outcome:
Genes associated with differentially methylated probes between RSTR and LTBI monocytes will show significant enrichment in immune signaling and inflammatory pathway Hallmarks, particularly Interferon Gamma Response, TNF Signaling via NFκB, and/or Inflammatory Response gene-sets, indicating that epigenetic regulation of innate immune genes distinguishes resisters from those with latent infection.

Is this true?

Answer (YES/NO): NO